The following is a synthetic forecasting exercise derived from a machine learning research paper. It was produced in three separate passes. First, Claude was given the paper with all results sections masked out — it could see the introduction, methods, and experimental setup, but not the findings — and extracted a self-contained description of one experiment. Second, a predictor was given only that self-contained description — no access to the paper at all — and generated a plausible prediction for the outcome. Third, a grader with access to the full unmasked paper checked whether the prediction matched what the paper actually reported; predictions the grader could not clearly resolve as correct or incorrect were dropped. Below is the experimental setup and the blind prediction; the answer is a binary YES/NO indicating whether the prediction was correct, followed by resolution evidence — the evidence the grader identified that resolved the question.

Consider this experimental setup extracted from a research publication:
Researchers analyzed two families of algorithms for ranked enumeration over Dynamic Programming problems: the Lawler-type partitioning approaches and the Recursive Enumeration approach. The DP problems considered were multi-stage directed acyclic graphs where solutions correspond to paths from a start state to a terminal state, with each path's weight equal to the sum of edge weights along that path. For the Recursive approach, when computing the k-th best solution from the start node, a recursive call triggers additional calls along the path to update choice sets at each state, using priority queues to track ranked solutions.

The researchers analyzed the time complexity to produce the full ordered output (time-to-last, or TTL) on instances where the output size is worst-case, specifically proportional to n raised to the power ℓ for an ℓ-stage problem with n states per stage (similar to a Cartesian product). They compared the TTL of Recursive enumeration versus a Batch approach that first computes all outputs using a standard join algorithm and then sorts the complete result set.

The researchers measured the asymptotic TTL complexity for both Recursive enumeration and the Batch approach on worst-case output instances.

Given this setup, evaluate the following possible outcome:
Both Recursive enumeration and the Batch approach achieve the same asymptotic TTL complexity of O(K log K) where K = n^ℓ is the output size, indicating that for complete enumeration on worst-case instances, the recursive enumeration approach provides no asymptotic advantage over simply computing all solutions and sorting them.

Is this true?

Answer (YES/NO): NO